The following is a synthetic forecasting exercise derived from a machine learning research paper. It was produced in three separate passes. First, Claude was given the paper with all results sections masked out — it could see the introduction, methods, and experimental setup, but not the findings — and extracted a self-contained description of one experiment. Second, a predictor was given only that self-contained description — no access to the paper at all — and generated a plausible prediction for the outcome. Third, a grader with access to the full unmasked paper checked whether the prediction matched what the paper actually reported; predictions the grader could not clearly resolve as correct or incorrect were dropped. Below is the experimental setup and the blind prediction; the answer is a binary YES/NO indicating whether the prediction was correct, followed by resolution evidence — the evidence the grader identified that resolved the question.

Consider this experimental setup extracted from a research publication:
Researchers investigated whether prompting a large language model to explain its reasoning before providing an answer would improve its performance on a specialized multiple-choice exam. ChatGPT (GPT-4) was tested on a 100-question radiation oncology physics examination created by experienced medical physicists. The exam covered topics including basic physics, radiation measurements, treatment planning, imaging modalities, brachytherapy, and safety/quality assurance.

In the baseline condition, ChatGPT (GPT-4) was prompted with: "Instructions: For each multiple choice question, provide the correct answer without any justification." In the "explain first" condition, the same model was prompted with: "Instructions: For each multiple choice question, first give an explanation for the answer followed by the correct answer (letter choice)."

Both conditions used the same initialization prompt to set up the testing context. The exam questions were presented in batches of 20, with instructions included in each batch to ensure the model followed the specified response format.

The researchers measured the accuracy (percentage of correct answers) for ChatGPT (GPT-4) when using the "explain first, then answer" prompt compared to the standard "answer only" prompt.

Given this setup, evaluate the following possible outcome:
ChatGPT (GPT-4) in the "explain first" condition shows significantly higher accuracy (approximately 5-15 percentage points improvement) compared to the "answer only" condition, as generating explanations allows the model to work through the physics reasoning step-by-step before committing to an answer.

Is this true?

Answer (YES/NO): YES